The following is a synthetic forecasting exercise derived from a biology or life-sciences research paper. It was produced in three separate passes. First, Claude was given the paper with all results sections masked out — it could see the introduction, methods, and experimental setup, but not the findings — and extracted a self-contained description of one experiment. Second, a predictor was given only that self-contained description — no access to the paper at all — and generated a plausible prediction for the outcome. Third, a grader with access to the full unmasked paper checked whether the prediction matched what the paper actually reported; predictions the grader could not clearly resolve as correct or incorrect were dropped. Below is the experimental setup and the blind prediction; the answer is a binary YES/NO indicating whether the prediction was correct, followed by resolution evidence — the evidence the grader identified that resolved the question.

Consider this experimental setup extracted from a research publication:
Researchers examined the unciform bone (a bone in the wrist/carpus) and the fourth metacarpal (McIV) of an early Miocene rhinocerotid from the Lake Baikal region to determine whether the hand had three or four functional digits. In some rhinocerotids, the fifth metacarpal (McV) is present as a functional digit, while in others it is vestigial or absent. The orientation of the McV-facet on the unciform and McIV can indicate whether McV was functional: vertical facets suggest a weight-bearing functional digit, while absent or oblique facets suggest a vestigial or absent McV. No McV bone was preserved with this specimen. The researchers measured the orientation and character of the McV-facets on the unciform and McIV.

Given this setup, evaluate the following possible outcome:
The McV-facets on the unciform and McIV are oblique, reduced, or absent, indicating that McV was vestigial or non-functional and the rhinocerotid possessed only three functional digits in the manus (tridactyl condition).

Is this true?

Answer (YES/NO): NO